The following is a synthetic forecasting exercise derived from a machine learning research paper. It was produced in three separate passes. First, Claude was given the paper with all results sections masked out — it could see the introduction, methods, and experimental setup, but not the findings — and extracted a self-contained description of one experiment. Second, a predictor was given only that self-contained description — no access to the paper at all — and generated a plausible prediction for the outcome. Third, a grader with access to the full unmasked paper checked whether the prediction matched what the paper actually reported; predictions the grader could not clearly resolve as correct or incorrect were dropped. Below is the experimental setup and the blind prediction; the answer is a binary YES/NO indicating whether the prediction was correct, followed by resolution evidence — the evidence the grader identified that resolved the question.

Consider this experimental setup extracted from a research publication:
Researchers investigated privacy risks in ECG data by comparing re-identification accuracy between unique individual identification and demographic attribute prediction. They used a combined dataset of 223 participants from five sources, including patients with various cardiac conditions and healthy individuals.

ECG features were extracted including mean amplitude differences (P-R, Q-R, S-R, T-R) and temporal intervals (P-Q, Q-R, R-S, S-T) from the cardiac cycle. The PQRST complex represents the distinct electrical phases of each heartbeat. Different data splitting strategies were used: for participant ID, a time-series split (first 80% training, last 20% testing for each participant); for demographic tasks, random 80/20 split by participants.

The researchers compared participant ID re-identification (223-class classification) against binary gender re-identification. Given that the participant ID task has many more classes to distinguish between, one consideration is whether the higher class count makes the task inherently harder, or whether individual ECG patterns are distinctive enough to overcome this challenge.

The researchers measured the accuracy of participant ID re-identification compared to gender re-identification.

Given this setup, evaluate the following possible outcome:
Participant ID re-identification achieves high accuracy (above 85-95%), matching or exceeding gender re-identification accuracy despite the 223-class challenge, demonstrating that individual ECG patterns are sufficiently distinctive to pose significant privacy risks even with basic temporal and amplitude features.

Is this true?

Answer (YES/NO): NO